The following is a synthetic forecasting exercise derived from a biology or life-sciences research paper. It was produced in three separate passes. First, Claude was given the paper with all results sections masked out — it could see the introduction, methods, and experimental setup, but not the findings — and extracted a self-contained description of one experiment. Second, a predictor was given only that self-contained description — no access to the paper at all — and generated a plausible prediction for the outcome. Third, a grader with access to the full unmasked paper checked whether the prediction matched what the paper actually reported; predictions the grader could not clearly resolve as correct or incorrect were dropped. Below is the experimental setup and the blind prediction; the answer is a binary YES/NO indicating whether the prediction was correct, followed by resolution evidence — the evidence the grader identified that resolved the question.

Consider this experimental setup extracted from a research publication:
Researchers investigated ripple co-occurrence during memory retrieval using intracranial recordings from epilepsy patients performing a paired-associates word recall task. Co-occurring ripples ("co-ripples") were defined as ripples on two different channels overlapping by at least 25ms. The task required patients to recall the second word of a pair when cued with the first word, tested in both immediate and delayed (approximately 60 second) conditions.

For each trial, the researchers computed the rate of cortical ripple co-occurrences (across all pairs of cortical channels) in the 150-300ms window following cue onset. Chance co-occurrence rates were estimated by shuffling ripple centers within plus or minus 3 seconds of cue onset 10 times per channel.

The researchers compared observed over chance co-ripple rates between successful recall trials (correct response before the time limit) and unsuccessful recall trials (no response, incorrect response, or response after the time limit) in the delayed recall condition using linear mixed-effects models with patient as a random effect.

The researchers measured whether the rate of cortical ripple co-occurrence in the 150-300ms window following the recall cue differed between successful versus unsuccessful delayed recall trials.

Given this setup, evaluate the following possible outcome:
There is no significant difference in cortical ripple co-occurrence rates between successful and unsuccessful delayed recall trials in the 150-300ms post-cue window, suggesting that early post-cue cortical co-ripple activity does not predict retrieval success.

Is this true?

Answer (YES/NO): NO